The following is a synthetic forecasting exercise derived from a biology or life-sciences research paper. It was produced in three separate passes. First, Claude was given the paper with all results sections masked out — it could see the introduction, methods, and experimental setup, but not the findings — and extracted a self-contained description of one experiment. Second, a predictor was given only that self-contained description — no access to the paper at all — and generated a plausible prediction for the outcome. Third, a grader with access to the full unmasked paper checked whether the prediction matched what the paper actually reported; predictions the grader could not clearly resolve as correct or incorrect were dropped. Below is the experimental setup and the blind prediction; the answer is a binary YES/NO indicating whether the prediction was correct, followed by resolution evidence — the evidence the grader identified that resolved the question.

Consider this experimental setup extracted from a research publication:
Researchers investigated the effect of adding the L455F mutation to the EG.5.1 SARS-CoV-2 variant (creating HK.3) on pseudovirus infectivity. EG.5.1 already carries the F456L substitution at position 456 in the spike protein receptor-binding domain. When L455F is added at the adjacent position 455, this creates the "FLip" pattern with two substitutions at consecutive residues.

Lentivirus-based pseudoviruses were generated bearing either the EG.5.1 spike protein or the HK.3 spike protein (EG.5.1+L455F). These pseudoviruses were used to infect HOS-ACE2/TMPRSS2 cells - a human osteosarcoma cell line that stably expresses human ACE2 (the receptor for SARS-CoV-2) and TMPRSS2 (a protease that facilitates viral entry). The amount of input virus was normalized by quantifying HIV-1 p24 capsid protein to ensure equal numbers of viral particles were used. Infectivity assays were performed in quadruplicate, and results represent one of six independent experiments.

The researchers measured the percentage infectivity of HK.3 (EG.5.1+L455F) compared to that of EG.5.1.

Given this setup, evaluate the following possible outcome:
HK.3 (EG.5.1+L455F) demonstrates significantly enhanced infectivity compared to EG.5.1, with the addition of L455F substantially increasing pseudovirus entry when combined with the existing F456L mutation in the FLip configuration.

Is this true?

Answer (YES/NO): NO